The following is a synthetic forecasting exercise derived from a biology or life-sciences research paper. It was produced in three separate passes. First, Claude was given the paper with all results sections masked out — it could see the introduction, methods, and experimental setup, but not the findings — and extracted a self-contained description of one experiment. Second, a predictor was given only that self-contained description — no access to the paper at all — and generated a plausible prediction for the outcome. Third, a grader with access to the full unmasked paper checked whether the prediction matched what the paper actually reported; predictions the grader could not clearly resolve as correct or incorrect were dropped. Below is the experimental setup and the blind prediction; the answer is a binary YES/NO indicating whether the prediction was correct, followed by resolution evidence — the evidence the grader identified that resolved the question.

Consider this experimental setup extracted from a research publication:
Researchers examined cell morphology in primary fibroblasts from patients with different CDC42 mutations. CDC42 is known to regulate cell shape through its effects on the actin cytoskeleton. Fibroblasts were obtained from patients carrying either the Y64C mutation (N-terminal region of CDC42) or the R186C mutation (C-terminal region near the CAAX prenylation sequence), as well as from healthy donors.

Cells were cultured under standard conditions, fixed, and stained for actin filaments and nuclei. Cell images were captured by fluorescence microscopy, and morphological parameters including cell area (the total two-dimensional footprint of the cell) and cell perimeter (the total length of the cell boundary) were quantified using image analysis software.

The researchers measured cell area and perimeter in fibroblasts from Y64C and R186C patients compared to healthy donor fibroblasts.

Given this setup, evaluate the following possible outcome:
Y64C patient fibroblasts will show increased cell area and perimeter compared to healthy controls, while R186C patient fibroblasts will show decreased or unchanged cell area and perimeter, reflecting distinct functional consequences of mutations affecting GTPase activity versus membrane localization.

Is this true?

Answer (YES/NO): NO